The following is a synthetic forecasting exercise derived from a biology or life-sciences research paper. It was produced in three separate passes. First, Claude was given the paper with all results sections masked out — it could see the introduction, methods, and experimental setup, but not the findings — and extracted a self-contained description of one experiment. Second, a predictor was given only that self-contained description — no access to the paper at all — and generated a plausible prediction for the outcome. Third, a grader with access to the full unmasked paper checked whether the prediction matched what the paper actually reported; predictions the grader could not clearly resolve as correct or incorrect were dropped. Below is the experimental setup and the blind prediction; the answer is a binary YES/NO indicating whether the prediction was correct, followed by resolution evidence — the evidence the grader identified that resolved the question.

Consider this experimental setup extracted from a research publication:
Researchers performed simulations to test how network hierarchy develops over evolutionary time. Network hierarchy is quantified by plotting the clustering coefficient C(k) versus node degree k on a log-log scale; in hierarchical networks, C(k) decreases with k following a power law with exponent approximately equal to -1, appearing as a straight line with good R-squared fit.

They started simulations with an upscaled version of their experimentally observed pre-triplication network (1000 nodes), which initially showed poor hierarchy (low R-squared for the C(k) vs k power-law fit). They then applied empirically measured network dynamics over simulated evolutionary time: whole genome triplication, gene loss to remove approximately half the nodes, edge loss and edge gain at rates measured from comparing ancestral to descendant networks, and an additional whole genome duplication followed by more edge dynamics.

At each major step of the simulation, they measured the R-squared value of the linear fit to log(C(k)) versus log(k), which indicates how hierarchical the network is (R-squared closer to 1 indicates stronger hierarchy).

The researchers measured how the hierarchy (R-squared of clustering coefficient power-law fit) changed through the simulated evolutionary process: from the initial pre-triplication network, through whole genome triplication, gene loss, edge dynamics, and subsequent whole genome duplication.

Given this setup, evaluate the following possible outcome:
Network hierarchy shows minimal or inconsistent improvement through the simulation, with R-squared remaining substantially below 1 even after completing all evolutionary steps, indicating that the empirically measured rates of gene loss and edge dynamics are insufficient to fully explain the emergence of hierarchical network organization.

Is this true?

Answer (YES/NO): NO